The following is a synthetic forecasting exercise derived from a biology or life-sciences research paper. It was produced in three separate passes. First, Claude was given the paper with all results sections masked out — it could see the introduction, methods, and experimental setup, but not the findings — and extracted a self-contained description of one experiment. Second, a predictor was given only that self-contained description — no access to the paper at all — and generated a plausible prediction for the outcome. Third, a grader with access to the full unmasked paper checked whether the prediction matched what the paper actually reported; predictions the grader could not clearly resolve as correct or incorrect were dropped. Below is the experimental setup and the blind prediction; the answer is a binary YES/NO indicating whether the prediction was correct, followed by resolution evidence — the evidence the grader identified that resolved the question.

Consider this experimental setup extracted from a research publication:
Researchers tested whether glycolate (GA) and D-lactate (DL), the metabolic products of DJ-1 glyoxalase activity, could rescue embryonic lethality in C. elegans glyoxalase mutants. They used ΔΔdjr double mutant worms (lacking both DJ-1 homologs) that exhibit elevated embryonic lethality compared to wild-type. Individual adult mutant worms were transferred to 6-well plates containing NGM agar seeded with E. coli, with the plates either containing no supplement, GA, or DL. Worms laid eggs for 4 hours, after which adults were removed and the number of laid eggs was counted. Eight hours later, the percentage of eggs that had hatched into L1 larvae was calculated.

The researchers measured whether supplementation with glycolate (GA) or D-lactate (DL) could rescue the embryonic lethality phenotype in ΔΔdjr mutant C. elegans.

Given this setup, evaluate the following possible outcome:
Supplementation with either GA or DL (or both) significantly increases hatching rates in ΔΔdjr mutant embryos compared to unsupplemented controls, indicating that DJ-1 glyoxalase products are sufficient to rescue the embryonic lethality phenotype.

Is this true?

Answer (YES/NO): YES